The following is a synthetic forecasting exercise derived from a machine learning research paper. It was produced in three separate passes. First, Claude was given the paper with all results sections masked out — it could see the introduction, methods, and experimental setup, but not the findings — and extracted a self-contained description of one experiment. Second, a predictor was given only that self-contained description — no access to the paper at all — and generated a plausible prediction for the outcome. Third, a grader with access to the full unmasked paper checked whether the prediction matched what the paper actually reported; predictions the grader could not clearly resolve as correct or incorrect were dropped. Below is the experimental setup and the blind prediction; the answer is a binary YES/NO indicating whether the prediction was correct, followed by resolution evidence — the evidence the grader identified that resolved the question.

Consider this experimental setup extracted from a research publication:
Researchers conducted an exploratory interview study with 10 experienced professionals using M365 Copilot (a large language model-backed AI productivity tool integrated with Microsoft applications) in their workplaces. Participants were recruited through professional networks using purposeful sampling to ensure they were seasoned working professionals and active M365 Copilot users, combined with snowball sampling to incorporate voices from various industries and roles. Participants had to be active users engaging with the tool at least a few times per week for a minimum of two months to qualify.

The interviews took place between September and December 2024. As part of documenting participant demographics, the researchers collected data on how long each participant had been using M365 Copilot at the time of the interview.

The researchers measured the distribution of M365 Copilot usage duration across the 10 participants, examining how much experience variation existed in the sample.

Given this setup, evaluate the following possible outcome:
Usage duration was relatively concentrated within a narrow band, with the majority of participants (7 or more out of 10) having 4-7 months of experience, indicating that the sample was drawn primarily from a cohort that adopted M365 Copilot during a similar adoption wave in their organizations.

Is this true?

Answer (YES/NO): NO